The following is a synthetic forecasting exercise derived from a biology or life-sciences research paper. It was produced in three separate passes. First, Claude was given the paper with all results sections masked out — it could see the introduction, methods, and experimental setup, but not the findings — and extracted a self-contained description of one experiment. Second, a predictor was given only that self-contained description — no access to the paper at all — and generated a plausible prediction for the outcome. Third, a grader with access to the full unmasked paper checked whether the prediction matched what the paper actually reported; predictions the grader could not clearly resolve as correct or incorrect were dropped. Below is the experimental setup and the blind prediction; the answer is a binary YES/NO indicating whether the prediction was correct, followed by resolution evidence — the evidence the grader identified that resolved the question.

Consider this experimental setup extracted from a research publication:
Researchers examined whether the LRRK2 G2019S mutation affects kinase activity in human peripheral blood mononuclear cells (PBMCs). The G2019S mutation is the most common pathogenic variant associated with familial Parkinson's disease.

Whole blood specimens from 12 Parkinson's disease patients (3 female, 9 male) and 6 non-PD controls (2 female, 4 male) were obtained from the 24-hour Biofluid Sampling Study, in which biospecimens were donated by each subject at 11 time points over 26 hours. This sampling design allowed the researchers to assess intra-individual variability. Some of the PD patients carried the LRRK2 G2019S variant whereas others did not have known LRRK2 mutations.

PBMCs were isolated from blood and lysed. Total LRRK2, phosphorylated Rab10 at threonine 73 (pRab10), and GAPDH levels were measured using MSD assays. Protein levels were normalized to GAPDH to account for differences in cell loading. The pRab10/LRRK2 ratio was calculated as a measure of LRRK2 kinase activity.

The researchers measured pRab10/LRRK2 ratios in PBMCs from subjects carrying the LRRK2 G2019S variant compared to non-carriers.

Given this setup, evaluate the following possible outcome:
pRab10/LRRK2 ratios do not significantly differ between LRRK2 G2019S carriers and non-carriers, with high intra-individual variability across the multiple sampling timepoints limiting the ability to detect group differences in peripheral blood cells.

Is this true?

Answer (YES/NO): NO